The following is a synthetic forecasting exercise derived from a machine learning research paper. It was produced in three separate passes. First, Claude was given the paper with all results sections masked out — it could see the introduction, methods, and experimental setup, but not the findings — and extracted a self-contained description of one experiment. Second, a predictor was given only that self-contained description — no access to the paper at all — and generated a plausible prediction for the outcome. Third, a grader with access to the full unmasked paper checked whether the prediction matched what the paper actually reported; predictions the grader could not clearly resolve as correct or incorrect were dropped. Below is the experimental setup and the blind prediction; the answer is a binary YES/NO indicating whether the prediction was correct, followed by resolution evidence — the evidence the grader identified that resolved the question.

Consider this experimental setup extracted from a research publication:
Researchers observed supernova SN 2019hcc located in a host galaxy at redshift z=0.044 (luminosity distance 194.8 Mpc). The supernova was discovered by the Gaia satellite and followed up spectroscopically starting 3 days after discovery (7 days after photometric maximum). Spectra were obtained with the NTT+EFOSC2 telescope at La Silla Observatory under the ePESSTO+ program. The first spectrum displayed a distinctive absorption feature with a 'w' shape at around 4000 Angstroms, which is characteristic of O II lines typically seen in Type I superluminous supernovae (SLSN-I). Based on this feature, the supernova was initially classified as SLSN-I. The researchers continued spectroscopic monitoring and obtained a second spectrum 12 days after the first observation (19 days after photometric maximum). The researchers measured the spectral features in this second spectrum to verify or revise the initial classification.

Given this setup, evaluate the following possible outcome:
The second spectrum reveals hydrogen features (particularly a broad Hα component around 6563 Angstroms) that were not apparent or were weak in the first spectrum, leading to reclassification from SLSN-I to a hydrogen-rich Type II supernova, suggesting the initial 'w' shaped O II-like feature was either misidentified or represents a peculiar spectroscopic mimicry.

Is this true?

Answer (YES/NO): YES